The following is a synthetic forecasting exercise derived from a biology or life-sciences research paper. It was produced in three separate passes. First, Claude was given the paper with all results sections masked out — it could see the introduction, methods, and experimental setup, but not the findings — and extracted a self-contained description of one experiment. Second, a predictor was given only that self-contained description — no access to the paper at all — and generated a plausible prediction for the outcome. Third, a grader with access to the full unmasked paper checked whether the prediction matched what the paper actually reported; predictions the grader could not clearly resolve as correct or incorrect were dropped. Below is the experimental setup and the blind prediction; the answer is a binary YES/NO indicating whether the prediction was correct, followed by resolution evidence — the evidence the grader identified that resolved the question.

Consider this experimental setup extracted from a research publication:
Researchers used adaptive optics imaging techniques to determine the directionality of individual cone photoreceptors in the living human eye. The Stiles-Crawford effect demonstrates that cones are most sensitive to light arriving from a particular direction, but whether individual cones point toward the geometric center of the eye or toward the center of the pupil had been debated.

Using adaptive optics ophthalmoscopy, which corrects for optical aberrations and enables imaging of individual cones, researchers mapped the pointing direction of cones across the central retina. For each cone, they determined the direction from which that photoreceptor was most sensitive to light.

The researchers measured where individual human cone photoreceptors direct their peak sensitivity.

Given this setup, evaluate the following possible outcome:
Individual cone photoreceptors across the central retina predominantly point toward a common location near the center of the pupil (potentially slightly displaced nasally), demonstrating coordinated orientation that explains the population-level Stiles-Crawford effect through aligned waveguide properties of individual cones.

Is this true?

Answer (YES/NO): YES